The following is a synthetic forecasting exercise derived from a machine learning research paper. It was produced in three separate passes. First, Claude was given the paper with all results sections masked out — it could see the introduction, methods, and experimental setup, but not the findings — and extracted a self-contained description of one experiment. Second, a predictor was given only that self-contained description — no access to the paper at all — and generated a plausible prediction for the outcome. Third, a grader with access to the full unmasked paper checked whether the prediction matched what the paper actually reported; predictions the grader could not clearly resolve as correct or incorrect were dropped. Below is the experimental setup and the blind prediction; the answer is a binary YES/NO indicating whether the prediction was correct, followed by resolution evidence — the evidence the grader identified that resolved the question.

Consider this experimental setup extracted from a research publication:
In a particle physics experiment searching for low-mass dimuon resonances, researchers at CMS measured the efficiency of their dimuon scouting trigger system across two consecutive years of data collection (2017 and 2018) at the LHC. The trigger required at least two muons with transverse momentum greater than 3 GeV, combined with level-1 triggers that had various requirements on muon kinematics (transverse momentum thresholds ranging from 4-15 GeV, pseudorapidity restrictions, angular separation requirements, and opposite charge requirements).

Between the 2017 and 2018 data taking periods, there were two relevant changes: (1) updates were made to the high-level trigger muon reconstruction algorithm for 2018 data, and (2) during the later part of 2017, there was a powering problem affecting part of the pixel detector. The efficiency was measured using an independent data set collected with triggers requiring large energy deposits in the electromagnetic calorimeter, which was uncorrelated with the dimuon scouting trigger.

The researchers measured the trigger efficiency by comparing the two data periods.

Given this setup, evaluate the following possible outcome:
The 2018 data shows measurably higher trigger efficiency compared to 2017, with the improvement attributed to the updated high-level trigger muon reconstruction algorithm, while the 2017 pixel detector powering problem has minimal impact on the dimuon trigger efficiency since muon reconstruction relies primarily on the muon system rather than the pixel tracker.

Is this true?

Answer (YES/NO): NO